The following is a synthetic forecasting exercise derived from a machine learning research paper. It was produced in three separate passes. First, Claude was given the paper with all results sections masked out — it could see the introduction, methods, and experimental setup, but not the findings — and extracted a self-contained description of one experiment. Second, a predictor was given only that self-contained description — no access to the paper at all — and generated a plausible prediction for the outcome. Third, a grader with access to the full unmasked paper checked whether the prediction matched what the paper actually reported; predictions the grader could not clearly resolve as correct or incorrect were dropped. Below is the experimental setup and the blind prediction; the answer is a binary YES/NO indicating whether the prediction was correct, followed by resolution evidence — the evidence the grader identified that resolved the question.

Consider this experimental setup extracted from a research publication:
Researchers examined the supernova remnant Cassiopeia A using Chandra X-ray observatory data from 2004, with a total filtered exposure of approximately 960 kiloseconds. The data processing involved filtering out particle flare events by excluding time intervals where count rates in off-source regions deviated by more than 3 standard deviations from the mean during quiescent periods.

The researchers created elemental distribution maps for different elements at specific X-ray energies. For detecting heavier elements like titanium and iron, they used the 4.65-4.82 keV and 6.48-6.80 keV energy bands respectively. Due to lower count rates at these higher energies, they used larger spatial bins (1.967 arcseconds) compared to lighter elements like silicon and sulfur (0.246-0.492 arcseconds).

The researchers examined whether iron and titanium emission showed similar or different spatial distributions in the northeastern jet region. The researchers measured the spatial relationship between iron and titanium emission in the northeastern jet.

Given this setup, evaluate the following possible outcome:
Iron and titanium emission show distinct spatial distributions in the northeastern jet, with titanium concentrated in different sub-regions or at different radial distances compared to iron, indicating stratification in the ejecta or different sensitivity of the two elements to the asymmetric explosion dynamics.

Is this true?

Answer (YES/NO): NO